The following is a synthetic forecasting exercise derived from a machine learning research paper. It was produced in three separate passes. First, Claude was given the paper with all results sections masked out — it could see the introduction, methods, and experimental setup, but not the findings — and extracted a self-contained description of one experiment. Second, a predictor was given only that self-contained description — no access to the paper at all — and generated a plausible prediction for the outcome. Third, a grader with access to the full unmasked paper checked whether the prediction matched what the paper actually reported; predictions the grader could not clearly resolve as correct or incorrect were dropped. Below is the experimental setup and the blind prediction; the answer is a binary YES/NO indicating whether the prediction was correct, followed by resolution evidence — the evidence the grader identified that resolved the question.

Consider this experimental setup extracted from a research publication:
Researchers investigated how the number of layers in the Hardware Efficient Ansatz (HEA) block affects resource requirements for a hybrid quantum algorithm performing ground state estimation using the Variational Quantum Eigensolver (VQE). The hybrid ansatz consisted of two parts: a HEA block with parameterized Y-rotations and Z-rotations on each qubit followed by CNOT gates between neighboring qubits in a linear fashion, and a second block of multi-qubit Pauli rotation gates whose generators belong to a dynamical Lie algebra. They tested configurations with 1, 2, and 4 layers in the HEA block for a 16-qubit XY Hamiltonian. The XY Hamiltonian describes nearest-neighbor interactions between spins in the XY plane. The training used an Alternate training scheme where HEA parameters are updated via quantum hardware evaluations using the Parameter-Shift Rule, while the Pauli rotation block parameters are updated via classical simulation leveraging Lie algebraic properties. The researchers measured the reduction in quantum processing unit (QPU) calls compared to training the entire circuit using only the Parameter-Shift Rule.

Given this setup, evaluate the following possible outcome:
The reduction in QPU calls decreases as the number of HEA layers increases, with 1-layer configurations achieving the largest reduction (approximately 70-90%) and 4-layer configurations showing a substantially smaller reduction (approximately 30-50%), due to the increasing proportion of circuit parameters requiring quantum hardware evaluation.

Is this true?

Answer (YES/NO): NO